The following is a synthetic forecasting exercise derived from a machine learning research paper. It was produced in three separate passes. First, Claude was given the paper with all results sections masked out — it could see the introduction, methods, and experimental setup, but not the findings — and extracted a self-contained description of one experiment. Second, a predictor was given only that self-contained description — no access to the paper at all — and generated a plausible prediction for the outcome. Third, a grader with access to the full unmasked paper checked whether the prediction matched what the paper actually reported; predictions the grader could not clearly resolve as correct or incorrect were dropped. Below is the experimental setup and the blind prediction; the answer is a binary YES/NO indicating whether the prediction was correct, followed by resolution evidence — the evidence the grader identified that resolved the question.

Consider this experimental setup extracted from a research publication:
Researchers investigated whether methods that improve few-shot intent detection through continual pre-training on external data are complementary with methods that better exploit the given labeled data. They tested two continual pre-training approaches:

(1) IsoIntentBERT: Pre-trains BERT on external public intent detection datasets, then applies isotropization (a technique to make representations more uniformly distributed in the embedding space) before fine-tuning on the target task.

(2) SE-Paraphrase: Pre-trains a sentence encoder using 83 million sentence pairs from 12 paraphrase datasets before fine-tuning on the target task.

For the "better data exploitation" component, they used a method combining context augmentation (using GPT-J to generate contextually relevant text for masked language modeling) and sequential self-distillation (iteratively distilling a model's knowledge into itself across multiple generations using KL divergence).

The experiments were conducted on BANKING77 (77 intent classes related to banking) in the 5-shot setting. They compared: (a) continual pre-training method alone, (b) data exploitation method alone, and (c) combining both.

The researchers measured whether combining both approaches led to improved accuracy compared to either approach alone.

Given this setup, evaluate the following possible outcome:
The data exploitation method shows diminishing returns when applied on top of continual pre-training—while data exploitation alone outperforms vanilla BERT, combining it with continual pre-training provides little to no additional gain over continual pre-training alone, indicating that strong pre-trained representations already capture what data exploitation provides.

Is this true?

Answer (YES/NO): NO